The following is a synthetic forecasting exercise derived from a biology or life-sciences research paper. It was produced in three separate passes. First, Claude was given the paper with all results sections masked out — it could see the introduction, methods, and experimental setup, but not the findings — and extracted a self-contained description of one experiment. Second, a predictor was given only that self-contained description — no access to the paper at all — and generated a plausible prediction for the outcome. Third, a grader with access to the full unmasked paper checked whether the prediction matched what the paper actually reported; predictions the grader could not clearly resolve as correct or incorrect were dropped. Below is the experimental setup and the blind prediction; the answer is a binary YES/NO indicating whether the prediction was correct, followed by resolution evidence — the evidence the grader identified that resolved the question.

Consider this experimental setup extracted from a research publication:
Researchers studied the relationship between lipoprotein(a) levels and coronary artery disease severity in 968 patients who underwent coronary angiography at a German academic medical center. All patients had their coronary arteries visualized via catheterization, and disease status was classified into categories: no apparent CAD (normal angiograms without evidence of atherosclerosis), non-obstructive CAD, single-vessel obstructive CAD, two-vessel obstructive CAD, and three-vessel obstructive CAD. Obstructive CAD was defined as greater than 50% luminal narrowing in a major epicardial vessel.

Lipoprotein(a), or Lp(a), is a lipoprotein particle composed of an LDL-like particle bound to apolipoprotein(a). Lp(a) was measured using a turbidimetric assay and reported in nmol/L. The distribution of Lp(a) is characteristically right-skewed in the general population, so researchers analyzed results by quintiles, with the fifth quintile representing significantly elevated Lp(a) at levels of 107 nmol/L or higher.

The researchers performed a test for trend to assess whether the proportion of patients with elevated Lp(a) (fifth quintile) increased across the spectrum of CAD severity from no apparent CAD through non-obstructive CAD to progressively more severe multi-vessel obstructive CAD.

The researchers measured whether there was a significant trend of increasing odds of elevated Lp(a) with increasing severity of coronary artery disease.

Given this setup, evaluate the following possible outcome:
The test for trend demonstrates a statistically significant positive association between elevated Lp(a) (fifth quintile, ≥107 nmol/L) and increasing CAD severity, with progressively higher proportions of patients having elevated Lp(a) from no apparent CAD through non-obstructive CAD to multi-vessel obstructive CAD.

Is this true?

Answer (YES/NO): YES